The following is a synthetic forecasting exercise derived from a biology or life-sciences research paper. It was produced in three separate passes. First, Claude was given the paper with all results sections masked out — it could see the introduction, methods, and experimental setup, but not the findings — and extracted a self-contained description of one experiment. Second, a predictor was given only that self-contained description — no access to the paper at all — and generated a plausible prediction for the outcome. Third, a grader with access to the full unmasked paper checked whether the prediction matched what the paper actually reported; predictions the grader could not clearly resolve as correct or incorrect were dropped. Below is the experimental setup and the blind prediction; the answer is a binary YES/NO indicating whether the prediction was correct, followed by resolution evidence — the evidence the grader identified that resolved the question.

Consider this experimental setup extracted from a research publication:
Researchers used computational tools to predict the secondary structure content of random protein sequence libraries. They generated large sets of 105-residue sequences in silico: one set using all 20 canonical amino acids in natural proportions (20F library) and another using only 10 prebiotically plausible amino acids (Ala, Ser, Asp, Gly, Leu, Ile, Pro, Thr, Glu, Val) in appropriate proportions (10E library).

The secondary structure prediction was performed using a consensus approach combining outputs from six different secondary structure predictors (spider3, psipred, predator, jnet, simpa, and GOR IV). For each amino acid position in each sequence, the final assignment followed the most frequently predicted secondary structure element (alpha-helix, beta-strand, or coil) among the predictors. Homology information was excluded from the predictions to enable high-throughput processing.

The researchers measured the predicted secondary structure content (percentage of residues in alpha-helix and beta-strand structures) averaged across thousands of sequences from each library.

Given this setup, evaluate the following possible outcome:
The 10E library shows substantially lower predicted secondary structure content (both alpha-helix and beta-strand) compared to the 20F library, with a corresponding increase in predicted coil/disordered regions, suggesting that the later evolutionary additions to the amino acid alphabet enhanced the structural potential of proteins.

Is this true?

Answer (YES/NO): NO